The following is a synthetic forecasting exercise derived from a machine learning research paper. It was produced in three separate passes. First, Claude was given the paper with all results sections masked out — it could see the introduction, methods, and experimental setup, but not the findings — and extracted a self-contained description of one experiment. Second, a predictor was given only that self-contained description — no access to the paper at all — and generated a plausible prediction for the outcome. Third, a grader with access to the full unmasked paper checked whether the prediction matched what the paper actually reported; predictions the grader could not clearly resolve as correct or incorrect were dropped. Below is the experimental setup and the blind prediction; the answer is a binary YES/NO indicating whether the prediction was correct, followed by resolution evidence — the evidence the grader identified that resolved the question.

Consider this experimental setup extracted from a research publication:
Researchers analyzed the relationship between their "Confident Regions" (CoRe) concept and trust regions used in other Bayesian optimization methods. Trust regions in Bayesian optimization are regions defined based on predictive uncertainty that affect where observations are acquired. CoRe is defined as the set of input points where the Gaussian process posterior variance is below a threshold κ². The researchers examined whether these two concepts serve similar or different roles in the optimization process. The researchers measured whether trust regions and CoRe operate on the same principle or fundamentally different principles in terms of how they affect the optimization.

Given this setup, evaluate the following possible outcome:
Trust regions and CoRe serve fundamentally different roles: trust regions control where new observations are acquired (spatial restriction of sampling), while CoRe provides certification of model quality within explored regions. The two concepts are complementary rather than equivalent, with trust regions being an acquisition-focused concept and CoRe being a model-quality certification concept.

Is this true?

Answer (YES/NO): NO